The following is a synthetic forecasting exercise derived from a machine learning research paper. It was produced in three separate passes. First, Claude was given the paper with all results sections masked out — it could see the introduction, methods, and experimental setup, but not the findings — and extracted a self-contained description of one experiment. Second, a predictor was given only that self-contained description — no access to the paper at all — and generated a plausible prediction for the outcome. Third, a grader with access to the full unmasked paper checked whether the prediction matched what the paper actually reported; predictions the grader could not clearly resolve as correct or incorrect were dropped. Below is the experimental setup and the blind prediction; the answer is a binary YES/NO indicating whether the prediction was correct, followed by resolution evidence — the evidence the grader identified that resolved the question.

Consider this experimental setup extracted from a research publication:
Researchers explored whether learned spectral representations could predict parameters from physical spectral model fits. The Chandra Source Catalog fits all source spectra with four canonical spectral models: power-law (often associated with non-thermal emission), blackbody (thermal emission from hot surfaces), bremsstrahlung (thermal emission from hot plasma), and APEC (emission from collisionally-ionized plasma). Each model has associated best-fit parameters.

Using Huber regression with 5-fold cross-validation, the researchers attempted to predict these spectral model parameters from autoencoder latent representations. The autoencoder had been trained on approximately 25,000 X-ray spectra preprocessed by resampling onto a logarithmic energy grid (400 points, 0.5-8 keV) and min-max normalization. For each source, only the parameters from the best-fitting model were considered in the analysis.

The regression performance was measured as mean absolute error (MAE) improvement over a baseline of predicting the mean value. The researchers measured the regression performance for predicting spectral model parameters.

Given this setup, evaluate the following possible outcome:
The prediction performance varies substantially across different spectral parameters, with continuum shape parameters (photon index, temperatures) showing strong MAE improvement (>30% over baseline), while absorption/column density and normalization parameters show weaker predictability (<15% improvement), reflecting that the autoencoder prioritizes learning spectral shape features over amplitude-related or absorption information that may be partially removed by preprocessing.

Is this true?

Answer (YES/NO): NO